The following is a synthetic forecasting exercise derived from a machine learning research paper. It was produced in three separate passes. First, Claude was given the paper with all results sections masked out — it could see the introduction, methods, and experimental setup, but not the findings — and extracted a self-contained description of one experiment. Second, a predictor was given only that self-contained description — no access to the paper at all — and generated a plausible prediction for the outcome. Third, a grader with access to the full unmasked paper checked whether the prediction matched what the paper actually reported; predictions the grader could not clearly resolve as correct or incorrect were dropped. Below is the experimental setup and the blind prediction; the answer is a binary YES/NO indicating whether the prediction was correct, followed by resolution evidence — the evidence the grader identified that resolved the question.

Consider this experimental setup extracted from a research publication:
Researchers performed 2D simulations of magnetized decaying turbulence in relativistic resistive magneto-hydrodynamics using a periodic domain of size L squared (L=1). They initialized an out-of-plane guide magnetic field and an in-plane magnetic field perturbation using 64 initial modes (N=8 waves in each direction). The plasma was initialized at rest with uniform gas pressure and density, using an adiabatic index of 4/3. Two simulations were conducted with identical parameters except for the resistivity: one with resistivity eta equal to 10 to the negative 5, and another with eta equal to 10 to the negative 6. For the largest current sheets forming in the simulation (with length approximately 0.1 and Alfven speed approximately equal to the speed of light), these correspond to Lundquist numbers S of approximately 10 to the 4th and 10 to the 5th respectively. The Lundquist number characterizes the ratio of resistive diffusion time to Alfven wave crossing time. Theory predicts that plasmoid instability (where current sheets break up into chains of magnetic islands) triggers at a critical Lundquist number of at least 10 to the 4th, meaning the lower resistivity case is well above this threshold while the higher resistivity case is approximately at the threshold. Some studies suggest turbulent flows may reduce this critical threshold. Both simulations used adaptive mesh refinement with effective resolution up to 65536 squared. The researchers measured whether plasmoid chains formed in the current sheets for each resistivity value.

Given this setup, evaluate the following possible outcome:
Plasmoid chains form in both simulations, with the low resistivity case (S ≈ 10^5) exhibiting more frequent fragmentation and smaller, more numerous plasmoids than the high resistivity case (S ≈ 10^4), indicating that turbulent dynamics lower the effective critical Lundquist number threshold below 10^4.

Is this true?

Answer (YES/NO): NO